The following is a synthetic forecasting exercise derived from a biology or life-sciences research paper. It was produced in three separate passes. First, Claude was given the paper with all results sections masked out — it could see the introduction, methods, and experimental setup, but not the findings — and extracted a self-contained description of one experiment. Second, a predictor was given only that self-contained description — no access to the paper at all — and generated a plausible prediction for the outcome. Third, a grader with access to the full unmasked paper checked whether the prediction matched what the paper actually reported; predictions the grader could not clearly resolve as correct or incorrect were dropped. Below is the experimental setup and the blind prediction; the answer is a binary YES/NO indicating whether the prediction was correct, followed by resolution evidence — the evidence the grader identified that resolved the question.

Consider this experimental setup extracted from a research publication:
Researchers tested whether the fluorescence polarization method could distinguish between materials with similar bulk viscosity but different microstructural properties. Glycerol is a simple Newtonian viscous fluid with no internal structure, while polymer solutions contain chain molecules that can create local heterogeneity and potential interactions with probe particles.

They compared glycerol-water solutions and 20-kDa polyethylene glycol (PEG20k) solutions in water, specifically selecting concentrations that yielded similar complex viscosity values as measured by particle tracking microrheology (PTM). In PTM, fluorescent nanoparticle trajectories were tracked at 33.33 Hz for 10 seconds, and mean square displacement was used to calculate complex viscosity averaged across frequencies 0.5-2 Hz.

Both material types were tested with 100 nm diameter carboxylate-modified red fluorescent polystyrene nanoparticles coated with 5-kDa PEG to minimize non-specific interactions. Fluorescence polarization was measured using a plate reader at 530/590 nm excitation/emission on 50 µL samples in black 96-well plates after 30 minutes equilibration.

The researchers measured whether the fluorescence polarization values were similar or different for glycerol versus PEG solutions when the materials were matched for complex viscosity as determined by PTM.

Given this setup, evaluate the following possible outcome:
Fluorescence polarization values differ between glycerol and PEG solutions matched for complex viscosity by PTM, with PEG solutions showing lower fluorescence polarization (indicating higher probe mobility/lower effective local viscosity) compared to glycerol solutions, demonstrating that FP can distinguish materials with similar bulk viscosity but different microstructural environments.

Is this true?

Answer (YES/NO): YES